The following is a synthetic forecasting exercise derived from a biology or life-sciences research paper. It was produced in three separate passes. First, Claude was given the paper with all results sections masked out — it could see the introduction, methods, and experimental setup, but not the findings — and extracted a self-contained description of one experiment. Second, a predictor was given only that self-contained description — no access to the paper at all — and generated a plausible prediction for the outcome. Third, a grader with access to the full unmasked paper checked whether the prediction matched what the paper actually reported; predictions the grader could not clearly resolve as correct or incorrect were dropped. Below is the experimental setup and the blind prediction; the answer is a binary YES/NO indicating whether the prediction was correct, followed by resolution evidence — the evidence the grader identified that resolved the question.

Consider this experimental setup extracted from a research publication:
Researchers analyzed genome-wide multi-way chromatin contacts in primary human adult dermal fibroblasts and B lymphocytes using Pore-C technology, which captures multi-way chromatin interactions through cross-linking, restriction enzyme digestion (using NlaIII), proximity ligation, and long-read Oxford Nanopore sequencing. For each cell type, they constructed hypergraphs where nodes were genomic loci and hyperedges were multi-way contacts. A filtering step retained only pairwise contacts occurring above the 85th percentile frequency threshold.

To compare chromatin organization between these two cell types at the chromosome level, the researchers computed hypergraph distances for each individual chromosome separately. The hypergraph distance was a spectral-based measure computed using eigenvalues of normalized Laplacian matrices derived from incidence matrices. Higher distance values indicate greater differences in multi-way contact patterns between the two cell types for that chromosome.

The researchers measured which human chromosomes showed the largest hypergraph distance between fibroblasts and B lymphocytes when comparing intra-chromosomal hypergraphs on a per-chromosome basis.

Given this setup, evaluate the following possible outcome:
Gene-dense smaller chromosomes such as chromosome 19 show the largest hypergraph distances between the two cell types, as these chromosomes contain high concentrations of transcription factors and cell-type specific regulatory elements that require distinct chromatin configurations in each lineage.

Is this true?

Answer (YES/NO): YES